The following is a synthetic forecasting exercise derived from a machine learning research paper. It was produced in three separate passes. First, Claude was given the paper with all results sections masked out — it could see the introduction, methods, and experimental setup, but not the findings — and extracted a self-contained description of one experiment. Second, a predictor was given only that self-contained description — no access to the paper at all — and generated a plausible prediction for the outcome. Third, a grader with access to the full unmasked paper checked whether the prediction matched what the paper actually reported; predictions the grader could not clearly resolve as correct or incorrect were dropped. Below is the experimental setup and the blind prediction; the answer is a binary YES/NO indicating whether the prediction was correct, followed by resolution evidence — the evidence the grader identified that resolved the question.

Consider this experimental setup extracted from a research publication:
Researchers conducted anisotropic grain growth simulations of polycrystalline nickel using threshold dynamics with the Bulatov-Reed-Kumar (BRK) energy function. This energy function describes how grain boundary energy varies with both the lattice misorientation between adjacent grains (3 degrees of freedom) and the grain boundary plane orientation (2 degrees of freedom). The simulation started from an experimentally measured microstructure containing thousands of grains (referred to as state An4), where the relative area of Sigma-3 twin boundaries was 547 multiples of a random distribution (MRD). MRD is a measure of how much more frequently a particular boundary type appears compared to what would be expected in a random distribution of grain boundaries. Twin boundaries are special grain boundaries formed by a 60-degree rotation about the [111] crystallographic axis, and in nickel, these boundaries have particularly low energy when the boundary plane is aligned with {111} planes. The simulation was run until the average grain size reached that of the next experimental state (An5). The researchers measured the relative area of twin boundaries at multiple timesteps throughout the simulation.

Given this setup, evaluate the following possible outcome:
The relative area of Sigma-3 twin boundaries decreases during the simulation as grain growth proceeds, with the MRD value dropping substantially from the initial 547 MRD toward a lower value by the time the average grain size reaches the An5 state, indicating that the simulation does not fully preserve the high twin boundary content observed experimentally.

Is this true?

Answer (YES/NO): NO